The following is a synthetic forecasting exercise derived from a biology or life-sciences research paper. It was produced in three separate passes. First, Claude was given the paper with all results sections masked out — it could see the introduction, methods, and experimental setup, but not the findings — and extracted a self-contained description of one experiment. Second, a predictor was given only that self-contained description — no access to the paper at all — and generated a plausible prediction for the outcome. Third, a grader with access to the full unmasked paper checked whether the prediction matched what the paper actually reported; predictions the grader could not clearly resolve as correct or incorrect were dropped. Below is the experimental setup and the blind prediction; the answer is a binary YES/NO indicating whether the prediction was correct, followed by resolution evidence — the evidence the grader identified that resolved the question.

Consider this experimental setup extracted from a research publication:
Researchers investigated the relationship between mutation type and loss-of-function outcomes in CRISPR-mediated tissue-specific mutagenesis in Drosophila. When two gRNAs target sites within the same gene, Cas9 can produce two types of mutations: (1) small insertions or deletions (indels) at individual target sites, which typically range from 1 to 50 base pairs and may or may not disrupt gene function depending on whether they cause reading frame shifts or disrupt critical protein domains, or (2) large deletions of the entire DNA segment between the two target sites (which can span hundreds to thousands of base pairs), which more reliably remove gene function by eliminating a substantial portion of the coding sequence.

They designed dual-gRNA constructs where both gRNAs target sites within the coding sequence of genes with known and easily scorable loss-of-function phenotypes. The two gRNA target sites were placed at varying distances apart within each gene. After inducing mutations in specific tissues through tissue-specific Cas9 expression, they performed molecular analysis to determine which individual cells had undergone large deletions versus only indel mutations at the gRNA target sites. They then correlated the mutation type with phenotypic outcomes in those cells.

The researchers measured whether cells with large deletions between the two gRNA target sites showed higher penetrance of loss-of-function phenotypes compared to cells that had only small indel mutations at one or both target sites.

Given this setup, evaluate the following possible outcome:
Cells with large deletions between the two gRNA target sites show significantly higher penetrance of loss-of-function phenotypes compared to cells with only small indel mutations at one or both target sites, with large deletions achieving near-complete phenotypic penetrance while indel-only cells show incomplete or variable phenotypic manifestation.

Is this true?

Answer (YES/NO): NO